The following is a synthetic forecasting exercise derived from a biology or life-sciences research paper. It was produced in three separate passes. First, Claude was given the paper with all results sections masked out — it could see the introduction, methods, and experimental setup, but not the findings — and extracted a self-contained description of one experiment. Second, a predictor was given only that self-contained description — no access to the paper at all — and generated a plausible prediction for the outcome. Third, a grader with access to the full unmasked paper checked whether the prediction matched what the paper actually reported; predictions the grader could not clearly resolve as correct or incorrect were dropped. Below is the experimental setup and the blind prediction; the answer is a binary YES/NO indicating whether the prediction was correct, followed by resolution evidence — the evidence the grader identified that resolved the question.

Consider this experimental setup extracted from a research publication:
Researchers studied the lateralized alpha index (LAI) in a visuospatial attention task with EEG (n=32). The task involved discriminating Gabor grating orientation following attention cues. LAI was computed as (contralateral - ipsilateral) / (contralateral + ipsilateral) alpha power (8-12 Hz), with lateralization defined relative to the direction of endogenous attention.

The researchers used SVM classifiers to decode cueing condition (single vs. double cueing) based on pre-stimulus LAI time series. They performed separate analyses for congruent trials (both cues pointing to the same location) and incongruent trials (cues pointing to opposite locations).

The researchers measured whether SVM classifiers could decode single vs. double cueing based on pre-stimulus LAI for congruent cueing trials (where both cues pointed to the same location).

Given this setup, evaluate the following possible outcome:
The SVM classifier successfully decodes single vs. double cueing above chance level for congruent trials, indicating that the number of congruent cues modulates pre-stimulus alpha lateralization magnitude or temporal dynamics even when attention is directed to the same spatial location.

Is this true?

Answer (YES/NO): NO